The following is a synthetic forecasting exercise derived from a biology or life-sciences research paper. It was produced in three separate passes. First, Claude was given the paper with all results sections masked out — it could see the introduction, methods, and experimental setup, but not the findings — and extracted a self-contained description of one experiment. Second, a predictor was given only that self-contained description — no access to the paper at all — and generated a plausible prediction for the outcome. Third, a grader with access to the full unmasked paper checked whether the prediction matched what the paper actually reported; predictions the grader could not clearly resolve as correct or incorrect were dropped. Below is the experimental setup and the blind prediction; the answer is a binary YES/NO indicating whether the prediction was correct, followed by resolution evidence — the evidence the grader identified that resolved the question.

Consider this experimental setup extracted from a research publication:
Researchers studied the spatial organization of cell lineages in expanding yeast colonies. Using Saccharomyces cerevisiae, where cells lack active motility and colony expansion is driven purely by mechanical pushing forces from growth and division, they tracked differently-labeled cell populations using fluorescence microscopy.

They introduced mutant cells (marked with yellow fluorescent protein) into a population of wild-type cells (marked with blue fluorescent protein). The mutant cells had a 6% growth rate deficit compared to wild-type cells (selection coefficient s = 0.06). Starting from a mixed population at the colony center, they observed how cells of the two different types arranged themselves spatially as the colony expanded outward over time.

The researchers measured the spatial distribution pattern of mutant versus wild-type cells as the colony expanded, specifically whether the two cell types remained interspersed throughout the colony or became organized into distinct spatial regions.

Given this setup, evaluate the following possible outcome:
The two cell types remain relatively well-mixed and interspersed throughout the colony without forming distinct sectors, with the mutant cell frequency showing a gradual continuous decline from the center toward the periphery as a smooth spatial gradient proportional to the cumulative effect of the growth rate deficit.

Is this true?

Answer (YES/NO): NO